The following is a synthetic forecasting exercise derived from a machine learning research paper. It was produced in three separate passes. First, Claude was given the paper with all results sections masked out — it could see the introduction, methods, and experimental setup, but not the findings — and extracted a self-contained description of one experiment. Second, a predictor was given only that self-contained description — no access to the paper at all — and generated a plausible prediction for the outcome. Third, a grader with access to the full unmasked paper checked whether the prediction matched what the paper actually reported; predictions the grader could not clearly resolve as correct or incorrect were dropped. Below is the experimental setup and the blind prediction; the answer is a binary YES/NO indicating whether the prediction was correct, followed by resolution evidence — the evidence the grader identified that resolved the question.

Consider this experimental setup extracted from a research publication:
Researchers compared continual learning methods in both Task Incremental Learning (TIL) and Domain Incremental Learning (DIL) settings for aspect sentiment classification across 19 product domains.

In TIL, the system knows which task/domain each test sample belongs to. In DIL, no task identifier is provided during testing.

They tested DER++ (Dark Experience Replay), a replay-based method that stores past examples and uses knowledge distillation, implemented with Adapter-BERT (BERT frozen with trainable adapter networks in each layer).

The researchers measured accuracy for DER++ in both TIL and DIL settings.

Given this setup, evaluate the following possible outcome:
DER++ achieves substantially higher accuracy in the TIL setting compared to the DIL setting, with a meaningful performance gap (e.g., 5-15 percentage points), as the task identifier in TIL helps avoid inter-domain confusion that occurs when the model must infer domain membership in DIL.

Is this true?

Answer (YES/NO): NO